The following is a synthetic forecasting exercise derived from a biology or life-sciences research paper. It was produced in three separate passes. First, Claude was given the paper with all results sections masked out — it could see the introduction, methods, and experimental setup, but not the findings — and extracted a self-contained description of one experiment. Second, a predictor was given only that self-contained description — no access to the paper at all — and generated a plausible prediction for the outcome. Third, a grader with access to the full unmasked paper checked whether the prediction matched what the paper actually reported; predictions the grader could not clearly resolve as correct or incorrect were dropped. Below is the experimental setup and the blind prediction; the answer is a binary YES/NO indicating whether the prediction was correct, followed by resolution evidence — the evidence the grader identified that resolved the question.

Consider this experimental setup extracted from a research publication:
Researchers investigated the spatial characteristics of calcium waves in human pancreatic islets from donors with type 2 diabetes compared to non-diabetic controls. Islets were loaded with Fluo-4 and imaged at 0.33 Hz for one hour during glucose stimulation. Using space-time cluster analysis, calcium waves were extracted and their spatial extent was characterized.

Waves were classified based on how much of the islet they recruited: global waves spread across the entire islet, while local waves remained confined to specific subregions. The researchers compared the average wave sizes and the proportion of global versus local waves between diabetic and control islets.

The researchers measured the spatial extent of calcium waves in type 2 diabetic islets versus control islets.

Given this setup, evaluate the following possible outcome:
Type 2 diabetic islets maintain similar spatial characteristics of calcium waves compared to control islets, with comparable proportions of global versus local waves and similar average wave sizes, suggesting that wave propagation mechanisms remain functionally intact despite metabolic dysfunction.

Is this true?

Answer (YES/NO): NO